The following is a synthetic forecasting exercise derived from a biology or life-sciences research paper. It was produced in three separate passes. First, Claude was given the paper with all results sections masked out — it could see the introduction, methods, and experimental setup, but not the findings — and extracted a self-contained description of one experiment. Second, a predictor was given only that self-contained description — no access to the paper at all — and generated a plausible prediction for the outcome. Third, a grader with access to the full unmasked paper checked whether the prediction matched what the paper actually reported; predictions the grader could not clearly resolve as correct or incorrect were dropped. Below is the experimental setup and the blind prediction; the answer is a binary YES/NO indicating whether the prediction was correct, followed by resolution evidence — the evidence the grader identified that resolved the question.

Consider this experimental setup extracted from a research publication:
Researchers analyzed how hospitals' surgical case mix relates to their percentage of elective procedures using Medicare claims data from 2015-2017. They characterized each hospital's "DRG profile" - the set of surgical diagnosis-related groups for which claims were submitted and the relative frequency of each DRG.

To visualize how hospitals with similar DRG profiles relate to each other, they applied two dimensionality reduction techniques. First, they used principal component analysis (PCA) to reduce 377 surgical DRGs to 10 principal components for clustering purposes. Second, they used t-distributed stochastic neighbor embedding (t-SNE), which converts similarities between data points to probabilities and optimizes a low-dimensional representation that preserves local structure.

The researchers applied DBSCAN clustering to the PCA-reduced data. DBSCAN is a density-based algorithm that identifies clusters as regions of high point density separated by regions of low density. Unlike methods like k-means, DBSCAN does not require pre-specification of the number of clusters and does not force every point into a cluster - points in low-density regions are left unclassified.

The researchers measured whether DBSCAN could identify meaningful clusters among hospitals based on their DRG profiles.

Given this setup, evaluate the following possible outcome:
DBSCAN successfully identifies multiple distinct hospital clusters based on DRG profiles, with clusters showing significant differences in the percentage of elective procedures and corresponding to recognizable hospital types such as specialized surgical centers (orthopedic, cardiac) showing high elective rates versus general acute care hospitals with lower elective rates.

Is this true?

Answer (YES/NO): NO